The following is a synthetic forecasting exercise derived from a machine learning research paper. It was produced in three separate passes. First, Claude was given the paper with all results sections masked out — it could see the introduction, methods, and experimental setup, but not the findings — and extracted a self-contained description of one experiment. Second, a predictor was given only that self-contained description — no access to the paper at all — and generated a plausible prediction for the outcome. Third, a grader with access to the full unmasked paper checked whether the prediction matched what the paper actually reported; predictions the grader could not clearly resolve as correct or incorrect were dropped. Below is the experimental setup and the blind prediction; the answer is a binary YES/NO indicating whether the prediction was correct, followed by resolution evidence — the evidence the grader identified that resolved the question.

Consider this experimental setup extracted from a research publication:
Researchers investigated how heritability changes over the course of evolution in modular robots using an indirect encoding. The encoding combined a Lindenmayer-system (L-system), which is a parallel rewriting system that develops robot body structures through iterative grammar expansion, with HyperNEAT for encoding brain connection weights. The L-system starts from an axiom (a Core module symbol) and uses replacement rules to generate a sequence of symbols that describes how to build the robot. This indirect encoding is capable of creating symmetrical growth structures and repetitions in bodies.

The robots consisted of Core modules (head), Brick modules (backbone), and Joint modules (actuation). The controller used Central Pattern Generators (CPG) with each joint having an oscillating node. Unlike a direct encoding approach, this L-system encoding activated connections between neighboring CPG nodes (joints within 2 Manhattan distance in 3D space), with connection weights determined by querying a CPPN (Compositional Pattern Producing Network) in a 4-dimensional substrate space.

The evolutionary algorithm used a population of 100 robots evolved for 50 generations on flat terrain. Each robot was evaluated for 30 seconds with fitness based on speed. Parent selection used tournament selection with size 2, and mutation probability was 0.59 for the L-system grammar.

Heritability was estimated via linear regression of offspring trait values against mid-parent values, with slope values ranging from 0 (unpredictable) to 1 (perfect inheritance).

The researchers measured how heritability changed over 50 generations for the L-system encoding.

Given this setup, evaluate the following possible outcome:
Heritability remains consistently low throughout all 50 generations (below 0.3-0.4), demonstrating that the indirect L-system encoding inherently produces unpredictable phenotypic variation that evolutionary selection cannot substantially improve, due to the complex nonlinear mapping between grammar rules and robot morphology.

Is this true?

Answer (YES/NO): NO